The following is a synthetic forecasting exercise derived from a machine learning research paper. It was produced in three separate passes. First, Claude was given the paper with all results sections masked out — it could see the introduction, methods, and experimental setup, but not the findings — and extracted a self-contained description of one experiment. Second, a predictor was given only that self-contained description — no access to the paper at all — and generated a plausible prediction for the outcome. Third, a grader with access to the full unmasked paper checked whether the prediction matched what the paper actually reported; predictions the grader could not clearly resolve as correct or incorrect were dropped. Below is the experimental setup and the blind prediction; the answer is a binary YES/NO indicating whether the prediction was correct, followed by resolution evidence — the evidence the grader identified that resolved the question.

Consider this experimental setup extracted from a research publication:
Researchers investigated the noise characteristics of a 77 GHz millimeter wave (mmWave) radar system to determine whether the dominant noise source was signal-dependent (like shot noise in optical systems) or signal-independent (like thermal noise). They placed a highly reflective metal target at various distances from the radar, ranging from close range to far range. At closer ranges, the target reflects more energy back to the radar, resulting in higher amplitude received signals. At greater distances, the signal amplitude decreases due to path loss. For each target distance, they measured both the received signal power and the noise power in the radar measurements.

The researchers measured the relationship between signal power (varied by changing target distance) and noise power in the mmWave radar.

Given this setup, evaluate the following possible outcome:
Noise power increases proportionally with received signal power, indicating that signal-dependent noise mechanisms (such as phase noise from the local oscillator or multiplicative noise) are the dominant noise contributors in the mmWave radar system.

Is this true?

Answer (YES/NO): NO